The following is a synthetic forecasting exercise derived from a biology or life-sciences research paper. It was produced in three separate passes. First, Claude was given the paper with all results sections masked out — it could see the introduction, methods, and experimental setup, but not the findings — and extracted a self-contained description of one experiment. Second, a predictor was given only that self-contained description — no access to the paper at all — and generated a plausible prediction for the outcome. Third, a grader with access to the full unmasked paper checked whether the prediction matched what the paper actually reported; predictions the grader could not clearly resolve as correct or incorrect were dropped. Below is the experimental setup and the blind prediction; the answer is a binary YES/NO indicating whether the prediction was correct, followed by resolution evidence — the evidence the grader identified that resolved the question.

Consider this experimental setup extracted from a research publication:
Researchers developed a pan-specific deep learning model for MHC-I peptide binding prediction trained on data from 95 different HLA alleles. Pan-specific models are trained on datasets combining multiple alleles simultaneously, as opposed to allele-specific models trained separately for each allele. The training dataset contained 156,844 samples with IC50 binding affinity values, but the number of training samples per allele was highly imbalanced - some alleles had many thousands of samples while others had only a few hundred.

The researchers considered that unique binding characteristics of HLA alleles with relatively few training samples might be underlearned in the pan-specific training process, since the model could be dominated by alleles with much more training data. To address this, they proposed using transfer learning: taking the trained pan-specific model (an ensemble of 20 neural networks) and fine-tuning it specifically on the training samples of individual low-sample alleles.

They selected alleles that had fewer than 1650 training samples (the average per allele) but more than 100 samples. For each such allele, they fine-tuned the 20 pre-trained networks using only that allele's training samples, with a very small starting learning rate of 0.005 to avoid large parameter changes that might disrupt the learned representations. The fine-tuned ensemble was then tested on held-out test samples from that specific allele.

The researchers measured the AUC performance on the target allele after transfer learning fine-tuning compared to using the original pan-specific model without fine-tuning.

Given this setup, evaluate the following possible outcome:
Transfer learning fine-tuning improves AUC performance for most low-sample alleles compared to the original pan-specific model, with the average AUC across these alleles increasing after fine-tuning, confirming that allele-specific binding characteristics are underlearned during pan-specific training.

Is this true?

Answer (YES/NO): YES